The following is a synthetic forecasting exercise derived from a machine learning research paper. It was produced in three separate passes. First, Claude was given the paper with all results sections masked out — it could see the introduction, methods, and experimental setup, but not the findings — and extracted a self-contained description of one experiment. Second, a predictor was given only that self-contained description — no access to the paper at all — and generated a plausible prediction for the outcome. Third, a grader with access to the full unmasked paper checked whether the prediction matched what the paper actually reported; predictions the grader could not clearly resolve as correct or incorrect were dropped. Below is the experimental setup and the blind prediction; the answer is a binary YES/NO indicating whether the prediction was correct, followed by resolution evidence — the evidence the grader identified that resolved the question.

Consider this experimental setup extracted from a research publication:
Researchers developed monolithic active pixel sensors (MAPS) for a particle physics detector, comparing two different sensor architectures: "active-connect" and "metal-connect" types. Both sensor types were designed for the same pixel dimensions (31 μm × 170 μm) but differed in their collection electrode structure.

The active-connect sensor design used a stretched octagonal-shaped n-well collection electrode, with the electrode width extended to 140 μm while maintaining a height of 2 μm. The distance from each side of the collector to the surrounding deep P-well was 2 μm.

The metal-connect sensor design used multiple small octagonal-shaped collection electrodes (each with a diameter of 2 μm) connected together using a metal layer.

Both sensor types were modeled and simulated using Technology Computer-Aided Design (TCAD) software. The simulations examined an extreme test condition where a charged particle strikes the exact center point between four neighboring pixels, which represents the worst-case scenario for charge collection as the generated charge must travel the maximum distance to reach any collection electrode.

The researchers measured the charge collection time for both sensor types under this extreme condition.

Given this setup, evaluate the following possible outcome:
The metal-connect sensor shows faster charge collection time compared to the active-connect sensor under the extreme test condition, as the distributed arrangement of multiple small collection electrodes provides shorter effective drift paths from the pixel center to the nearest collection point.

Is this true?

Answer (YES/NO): NO